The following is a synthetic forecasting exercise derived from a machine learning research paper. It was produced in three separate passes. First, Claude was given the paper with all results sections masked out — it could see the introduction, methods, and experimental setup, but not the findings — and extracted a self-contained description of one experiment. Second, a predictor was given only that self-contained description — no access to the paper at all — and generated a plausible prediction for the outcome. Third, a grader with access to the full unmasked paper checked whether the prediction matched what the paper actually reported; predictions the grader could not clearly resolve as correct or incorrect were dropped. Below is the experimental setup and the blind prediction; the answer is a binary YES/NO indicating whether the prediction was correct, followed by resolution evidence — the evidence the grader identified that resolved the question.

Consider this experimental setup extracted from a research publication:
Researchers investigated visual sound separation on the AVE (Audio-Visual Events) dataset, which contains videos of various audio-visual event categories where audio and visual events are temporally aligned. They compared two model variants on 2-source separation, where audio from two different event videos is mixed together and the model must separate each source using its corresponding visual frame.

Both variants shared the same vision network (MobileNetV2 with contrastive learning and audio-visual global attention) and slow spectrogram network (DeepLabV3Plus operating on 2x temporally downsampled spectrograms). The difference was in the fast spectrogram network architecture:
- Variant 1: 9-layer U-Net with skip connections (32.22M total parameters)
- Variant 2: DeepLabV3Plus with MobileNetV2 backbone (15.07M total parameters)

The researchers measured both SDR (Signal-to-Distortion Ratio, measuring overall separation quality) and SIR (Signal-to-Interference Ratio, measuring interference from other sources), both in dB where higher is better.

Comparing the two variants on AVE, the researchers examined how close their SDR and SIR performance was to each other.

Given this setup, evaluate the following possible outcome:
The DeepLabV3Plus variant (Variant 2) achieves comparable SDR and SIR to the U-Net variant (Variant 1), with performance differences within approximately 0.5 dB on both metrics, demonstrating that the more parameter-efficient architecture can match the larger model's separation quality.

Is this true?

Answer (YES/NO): YES